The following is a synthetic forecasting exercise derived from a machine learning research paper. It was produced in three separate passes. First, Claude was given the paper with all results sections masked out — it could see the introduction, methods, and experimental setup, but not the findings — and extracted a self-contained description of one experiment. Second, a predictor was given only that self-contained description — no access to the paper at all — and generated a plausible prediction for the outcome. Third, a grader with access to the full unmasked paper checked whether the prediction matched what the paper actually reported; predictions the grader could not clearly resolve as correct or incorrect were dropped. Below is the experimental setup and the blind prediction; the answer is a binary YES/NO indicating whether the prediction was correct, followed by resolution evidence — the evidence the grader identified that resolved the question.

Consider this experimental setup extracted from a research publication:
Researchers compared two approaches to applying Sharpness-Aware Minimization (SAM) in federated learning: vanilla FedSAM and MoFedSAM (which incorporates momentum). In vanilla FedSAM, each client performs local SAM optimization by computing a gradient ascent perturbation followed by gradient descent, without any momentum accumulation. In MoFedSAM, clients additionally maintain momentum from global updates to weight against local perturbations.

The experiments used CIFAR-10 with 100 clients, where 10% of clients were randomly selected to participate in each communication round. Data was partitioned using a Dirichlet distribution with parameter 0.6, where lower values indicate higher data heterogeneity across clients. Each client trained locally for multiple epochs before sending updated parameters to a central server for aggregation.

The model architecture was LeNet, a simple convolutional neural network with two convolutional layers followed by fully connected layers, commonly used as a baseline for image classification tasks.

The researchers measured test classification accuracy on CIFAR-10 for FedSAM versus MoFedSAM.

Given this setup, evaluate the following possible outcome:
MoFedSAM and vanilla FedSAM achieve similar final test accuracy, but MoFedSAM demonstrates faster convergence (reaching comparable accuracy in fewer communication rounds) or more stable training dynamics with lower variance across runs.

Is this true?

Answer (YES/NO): NO